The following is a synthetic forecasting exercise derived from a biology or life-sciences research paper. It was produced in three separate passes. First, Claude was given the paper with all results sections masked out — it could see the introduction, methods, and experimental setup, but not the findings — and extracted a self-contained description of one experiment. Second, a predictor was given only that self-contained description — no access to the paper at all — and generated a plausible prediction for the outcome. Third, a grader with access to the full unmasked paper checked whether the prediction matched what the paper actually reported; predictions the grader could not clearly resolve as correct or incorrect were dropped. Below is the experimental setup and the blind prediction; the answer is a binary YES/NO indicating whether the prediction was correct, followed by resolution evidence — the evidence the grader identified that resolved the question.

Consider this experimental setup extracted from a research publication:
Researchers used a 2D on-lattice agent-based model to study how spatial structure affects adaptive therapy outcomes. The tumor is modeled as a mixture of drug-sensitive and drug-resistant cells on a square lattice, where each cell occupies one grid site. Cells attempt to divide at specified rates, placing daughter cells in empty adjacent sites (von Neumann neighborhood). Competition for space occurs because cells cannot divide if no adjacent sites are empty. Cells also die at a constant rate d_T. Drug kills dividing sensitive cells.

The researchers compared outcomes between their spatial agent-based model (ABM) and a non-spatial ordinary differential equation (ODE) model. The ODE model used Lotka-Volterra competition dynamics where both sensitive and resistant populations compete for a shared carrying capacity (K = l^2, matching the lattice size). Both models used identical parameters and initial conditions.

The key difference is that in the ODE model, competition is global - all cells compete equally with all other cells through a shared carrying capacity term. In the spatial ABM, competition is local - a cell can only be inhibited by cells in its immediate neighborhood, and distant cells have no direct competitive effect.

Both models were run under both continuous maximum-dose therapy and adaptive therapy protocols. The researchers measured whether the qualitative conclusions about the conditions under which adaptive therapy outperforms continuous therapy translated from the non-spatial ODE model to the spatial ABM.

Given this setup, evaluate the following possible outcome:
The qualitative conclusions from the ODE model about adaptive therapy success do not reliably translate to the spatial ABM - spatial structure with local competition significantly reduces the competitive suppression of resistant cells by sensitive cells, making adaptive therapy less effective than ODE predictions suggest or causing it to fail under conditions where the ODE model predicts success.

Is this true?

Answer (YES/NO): NO